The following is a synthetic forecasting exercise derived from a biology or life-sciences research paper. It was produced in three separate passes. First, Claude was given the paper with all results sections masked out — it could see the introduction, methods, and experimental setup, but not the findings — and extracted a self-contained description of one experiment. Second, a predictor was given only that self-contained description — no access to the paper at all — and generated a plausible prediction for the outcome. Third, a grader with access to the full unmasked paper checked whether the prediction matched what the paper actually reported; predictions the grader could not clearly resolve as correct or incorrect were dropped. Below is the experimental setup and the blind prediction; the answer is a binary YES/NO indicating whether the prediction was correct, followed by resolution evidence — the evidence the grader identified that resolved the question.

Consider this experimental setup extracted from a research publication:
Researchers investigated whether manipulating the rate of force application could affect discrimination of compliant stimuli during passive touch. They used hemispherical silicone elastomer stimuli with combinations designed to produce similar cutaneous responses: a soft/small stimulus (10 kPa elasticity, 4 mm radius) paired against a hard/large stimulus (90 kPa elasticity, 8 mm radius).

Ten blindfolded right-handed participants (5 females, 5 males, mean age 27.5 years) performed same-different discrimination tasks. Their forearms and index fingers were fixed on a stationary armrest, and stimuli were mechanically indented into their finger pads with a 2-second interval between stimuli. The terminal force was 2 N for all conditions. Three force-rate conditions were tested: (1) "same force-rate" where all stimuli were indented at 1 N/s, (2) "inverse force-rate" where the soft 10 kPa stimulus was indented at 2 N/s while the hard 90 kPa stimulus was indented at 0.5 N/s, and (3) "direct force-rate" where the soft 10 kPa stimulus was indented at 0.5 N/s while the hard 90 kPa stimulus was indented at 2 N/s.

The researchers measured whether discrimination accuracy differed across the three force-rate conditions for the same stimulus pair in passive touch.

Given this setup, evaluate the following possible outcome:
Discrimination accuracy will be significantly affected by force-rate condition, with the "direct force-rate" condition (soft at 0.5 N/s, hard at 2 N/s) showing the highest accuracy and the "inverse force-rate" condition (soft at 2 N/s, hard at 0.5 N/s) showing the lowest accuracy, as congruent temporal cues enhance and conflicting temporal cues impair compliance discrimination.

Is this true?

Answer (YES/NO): NO